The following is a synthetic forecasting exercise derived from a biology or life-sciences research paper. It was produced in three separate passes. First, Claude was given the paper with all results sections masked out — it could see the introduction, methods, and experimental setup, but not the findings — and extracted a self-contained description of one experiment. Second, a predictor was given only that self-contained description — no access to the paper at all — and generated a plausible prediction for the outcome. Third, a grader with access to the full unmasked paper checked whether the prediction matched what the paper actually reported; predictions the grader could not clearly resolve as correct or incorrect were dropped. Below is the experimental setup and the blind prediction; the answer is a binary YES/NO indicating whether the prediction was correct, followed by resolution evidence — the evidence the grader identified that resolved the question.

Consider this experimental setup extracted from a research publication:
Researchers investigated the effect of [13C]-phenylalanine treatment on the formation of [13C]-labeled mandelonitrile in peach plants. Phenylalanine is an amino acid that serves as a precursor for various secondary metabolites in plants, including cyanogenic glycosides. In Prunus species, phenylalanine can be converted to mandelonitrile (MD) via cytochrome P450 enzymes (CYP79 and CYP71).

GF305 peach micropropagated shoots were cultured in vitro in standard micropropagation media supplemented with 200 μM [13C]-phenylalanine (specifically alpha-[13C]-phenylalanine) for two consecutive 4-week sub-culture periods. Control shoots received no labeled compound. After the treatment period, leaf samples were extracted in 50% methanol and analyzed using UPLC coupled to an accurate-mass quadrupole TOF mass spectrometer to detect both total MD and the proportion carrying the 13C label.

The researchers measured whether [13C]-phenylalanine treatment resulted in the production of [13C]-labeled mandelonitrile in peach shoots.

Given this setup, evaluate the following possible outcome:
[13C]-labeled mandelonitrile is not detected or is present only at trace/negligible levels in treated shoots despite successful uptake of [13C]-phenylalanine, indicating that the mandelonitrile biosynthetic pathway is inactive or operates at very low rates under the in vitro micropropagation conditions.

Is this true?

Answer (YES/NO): NO